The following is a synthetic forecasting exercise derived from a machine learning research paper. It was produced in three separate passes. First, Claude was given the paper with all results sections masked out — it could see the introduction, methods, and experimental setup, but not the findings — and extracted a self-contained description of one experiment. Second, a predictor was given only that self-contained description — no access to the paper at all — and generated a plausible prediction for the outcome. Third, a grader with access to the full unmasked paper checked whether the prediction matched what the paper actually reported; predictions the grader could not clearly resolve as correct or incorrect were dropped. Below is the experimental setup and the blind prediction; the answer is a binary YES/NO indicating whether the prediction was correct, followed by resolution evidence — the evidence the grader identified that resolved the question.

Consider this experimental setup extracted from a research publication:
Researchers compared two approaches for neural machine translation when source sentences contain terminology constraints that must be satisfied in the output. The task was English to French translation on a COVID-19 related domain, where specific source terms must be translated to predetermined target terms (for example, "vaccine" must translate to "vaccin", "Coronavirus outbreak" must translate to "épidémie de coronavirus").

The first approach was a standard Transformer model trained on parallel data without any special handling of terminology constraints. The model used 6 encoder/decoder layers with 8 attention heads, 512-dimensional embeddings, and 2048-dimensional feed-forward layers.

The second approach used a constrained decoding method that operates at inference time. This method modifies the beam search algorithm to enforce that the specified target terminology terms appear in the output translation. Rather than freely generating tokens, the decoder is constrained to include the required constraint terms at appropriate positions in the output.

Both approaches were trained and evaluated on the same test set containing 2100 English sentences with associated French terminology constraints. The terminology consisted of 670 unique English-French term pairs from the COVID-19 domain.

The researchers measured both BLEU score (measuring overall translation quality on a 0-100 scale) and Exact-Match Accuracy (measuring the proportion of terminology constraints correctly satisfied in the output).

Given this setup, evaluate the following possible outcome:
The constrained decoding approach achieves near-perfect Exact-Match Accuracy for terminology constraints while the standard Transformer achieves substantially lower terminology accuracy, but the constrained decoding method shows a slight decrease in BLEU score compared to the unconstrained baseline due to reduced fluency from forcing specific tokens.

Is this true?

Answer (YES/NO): NO